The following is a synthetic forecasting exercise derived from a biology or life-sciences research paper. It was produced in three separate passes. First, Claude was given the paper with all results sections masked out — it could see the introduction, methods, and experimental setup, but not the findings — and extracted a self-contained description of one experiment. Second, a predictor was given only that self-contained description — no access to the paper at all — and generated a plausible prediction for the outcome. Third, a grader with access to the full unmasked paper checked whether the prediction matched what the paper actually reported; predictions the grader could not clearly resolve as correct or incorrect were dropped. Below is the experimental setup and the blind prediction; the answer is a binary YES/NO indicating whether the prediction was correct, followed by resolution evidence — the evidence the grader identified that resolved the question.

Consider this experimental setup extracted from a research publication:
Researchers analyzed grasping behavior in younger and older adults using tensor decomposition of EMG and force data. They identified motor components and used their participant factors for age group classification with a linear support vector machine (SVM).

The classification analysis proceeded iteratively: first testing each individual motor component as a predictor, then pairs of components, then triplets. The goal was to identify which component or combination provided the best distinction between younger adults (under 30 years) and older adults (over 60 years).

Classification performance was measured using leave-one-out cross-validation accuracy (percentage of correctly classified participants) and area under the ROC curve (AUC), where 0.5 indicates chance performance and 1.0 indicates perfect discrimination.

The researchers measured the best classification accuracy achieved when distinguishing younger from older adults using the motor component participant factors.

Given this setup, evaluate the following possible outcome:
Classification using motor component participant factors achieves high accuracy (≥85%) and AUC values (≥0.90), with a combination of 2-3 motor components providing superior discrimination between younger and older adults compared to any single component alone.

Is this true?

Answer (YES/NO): NO